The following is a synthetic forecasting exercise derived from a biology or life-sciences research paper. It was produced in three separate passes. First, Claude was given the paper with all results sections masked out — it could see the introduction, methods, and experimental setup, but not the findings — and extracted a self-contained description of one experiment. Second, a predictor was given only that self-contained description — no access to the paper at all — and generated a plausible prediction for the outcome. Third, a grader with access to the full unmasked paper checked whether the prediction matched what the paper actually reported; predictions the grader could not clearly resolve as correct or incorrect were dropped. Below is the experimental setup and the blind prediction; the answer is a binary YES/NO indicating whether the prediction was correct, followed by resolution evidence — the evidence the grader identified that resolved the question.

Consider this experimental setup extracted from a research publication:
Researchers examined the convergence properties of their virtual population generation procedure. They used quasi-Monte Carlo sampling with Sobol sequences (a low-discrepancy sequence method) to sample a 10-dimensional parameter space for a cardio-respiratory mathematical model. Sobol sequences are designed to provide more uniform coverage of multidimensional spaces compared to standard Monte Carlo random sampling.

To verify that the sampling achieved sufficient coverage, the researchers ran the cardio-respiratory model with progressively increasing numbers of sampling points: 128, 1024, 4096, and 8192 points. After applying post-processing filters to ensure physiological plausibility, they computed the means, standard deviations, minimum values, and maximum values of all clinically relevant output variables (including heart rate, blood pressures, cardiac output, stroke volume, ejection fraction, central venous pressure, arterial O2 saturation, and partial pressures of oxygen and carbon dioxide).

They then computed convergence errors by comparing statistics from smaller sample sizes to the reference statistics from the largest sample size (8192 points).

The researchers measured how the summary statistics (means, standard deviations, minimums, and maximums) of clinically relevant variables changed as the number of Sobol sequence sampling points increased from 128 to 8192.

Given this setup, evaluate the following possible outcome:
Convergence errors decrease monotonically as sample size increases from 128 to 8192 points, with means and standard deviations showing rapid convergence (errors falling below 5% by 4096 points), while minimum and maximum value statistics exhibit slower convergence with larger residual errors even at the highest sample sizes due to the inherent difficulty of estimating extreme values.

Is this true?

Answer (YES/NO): YES